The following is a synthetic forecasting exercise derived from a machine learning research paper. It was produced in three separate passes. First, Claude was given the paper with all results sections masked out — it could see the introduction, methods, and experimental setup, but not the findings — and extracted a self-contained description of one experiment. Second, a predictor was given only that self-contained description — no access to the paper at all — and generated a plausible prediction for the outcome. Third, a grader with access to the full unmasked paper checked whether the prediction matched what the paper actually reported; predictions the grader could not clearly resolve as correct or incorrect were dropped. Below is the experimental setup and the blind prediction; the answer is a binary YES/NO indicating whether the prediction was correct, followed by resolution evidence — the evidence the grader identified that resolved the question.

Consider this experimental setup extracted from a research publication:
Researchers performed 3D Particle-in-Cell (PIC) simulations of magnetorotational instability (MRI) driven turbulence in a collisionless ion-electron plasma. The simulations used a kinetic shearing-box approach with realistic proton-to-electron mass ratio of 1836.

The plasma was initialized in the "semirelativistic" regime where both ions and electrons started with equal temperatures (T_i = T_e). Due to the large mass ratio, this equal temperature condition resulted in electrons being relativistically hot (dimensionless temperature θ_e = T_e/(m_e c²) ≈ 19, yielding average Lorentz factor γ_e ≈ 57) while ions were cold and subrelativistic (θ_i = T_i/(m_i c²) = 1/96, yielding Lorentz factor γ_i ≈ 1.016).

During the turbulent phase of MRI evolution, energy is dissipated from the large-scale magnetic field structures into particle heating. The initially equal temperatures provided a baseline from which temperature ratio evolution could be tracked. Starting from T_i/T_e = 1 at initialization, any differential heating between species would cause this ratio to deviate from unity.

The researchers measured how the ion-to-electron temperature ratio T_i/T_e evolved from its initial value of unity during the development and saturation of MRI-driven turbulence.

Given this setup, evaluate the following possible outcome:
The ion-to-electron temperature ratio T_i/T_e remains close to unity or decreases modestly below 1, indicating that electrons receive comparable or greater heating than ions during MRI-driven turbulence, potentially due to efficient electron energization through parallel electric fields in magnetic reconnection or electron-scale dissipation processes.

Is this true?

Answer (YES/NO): NO